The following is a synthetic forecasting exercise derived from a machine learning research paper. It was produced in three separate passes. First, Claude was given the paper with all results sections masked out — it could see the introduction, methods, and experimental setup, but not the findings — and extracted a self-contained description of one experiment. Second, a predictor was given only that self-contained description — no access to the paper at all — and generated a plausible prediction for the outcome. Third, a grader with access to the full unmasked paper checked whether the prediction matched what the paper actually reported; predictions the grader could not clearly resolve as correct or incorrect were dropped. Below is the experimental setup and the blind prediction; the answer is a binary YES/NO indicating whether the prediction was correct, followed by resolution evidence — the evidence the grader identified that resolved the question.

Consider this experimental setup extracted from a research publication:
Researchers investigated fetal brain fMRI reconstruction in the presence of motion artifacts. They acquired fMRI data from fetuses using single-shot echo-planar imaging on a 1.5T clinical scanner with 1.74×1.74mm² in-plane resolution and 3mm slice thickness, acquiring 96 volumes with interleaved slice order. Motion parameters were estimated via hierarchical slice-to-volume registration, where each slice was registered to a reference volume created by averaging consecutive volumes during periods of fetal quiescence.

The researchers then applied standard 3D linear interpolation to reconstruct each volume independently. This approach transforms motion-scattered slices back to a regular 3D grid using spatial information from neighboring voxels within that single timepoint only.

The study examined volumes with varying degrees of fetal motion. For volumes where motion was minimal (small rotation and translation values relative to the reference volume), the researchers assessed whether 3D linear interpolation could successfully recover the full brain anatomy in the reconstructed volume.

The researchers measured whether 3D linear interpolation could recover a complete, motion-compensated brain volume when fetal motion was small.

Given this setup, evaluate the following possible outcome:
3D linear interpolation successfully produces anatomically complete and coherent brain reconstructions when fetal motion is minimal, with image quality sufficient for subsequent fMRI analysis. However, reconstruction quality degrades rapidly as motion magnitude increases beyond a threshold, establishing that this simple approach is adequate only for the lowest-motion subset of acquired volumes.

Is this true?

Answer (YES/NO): YES